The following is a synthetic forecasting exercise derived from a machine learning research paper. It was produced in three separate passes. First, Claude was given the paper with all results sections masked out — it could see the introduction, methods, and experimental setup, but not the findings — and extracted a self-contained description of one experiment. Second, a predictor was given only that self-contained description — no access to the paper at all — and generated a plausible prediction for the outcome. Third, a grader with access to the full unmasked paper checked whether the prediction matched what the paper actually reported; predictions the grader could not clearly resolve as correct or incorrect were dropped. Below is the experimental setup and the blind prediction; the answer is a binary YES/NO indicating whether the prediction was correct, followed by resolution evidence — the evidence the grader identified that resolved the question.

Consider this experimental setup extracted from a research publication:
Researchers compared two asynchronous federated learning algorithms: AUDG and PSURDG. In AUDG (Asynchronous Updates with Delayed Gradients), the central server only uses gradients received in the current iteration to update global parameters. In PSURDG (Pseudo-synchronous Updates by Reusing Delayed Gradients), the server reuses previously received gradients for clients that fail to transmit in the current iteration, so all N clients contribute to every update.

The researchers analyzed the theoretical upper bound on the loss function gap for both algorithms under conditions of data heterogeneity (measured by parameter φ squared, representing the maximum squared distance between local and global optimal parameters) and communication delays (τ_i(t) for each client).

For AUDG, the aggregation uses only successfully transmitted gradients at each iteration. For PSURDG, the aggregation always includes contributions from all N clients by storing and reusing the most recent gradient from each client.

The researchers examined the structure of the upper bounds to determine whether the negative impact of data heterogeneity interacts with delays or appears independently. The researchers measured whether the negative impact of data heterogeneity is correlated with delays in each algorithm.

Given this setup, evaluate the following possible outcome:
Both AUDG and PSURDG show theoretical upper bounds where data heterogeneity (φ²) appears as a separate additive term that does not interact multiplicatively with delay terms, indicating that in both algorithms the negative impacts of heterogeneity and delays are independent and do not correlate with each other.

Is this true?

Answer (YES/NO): NO